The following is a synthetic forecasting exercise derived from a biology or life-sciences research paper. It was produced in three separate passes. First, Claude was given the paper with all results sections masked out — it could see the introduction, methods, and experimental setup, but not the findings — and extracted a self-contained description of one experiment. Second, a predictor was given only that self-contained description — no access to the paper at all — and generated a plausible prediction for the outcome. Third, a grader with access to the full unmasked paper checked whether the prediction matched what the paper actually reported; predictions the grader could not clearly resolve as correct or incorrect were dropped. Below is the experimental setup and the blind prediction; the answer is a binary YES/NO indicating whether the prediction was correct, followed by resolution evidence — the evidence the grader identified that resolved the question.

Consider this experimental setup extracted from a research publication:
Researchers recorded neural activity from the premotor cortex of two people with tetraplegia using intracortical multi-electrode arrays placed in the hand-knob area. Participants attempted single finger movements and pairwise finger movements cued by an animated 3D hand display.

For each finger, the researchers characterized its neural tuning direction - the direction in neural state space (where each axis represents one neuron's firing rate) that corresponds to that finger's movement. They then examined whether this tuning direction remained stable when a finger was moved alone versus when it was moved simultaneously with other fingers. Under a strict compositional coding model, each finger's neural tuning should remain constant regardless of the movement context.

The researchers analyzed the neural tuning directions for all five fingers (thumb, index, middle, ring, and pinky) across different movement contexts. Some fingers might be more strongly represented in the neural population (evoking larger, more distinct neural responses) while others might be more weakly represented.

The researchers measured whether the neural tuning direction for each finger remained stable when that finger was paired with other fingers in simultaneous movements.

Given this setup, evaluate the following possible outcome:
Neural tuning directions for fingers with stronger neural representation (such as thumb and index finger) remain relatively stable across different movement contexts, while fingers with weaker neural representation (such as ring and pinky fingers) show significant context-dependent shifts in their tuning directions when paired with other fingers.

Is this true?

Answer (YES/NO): NO